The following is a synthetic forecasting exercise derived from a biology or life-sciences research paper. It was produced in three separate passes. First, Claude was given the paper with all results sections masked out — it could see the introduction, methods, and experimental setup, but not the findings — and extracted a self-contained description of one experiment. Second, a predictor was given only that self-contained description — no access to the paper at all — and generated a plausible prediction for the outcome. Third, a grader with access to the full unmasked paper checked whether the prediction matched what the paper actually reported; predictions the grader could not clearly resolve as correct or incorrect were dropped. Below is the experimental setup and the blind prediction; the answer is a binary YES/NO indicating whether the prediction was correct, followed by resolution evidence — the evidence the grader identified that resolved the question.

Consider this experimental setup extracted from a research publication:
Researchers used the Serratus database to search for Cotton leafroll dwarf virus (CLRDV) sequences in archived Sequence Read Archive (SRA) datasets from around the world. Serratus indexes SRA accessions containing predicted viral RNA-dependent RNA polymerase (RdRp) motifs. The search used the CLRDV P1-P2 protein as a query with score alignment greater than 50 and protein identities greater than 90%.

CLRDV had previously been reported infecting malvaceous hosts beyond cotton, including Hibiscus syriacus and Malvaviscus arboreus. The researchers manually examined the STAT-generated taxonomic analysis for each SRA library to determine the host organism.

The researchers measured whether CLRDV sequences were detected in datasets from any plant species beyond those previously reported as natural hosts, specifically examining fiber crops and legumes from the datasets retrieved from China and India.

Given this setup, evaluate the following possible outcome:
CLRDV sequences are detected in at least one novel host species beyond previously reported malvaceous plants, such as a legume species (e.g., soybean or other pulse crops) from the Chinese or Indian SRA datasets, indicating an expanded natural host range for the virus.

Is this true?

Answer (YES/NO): NO